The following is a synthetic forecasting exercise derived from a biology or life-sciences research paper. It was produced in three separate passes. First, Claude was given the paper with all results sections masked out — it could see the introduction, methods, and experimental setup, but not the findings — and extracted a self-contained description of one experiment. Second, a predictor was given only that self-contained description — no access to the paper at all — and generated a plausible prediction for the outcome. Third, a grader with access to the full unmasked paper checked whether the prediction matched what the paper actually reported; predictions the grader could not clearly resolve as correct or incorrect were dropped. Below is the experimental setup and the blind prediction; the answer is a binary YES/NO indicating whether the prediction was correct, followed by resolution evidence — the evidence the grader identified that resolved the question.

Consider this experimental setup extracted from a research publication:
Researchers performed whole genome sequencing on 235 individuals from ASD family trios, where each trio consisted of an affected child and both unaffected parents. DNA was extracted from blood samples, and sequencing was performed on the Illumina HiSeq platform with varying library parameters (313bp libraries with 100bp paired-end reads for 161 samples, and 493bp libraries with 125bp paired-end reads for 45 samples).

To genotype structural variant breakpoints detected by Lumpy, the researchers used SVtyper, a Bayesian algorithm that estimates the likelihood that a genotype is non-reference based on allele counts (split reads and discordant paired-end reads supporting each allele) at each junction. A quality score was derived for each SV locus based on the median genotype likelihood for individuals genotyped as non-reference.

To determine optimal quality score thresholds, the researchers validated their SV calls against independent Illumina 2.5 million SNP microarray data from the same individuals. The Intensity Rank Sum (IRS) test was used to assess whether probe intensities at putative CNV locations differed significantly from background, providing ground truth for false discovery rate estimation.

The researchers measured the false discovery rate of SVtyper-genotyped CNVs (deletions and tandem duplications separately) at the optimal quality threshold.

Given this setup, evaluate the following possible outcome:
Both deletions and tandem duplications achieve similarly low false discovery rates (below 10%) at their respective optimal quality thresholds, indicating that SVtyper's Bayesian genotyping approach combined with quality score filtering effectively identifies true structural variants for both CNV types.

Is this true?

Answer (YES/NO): NO